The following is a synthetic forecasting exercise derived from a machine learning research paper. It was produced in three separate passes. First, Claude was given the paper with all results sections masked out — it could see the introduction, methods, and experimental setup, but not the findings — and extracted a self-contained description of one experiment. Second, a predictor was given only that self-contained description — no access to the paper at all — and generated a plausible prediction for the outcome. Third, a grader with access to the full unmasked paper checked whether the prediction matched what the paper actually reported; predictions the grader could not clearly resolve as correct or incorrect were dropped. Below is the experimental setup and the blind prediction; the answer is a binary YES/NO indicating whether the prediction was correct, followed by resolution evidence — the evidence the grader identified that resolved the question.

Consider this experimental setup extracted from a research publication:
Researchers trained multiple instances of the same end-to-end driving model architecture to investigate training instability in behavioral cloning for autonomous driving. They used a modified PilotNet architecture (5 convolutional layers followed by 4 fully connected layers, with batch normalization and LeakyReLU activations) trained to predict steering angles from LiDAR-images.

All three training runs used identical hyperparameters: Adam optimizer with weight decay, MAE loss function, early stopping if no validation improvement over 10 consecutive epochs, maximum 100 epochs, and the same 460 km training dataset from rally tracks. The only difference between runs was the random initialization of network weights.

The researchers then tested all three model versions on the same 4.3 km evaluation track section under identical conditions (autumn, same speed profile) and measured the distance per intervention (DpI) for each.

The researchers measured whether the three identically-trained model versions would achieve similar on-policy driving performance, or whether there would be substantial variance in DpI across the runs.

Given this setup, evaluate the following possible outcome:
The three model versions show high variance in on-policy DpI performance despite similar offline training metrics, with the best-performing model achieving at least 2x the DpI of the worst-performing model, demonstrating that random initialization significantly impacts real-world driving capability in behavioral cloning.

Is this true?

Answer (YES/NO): NO